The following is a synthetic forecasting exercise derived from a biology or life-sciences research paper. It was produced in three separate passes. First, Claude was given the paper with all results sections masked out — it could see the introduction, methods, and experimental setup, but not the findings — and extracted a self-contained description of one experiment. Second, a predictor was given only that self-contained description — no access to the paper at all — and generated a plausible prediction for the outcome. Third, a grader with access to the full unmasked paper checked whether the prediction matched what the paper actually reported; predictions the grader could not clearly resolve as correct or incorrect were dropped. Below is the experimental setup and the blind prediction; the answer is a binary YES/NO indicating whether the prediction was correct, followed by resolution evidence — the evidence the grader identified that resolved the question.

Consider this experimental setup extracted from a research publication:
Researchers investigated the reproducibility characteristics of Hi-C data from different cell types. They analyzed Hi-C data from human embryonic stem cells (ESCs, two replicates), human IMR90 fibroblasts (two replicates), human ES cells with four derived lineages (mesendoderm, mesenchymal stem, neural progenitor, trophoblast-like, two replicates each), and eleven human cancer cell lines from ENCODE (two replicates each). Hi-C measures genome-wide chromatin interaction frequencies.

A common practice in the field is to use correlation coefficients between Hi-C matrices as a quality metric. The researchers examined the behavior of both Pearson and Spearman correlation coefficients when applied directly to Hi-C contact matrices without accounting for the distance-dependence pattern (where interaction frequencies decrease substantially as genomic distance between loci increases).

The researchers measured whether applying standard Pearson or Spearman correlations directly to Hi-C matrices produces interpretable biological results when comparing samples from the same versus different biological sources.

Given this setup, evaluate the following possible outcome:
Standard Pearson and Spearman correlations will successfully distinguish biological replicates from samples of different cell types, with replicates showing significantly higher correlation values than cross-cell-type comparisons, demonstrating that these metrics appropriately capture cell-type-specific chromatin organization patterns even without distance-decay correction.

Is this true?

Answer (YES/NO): NO